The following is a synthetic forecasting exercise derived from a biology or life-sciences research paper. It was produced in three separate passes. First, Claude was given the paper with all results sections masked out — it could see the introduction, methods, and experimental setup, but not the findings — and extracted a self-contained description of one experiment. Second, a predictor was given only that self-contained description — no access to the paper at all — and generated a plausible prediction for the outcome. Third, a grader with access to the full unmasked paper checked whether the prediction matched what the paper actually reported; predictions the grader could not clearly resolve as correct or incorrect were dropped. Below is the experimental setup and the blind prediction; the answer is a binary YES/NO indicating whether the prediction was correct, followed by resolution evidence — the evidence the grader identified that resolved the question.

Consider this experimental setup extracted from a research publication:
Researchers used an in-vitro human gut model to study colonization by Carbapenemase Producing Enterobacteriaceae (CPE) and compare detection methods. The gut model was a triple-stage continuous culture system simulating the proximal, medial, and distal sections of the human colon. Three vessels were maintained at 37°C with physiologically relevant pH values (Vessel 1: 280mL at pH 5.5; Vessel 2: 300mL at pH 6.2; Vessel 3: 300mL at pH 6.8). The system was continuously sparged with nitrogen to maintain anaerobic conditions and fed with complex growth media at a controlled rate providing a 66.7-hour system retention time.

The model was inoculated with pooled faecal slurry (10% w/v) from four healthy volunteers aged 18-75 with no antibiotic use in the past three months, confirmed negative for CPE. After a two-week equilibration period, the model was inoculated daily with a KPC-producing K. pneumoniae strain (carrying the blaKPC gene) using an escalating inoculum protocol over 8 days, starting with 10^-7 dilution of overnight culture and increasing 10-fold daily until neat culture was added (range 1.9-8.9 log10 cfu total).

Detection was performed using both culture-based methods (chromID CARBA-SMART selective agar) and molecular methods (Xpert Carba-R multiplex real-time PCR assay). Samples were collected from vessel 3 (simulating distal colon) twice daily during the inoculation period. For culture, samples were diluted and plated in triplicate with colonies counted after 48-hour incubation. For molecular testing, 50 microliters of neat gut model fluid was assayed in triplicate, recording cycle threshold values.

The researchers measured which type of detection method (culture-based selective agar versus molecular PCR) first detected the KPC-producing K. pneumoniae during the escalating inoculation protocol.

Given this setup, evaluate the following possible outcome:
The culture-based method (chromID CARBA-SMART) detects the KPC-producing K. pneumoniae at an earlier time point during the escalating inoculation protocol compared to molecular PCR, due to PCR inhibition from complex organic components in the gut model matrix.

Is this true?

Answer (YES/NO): NO